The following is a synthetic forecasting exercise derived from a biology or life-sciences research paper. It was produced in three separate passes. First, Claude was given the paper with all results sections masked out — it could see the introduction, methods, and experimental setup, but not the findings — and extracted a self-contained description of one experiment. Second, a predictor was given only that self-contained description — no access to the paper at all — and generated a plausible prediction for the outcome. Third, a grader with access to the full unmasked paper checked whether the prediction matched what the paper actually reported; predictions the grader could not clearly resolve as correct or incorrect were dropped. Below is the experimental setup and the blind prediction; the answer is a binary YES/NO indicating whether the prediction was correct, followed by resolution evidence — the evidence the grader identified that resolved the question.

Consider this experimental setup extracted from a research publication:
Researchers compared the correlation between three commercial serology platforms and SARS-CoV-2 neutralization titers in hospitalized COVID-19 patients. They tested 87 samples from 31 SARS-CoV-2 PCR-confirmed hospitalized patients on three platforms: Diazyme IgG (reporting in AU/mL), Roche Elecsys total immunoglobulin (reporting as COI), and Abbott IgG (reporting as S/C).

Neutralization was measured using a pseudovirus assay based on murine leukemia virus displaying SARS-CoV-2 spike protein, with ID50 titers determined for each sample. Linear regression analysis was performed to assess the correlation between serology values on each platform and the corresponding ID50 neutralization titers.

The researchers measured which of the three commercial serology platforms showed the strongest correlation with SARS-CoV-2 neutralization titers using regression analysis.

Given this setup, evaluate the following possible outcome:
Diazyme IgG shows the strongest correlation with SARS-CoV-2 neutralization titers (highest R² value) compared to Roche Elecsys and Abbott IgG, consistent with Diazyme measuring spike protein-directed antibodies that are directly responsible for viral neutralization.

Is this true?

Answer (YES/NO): YES